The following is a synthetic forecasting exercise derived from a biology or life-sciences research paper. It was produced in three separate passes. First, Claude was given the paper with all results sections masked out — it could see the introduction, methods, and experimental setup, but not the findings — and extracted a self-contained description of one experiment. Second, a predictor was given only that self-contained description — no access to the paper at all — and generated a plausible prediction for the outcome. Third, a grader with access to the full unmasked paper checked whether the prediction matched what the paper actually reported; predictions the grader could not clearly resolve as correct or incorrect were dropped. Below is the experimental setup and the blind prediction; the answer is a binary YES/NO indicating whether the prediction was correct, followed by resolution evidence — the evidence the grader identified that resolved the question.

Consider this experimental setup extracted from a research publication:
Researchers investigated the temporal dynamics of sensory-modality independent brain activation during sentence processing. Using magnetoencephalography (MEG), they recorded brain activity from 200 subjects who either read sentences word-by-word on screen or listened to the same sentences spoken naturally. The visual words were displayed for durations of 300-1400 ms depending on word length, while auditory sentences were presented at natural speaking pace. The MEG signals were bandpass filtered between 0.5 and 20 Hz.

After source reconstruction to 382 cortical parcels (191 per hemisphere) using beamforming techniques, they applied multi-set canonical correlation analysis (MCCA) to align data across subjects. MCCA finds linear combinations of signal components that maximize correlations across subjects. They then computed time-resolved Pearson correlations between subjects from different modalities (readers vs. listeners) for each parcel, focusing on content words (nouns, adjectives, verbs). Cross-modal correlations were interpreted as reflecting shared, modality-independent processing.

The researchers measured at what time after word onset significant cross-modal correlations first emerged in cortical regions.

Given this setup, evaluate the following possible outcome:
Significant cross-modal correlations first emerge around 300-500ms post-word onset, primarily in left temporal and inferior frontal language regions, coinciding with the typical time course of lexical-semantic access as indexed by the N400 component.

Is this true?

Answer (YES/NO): YES